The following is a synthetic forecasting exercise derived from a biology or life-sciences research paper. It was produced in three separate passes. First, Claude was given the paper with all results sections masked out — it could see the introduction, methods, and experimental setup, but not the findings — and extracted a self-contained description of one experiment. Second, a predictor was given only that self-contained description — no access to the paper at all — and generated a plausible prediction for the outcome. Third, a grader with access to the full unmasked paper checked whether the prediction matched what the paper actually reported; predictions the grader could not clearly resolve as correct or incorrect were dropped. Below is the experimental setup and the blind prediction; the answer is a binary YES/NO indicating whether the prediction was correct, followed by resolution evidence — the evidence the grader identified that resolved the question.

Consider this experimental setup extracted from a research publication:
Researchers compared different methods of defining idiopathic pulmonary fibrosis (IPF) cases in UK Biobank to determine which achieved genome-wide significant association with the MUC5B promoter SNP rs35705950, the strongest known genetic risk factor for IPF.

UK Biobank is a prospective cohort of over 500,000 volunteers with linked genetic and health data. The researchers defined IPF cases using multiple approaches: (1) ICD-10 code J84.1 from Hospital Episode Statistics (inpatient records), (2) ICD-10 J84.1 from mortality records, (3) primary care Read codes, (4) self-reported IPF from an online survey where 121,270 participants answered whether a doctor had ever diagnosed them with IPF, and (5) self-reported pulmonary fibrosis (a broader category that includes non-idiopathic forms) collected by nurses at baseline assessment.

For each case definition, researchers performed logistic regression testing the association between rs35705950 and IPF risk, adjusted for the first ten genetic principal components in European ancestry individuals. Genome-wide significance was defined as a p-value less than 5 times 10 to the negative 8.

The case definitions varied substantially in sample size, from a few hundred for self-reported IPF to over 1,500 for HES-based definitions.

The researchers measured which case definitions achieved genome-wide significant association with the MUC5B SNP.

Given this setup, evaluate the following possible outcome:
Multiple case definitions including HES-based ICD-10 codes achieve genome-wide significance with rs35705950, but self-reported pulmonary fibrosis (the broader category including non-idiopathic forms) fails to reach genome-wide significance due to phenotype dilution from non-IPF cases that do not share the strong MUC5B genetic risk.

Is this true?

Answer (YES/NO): YES